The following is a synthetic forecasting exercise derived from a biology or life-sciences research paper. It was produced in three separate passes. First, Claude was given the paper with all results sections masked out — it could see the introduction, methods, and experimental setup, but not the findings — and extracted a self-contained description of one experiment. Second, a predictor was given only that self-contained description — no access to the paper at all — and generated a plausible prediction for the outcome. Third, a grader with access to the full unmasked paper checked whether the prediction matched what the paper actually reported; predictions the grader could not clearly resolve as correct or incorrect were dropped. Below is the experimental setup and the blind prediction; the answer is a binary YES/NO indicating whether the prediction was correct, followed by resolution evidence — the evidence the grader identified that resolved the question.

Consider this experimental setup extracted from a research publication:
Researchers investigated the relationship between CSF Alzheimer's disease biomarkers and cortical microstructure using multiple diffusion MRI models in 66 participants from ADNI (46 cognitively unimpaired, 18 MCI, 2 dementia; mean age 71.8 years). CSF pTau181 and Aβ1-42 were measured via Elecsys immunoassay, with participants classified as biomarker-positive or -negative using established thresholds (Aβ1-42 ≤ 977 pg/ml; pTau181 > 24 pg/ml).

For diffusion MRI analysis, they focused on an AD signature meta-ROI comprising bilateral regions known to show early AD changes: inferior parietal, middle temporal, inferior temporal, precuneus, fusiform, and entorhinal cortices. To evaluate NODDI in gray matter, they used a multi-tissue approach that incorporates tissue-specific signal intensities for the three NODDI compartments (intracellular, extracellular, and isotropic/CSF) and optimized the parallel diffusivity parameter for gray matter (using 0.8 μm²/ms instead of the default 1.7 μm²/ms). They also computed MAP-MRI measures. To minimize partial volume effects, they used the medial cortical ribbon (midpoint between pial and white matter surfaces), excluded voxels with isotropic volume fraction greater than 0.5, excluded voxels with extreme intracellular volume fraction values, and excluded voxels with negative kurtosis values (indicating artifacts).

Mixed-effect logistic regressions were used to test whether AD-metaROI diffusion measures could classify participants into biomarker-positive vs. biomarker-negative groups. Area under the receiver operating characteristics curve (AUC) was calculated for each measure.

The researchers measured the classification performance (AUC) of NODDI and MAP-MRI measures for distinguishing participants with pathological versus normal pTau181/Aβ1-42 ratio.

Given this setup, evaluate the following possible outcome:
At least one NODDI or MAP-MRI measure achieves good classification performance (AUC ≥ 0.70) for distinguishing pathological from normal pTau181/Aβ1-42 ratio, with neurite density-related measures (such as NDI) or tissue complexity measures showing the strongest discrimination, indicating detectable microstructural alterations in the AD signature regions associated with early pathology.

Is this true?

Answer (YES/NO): YES